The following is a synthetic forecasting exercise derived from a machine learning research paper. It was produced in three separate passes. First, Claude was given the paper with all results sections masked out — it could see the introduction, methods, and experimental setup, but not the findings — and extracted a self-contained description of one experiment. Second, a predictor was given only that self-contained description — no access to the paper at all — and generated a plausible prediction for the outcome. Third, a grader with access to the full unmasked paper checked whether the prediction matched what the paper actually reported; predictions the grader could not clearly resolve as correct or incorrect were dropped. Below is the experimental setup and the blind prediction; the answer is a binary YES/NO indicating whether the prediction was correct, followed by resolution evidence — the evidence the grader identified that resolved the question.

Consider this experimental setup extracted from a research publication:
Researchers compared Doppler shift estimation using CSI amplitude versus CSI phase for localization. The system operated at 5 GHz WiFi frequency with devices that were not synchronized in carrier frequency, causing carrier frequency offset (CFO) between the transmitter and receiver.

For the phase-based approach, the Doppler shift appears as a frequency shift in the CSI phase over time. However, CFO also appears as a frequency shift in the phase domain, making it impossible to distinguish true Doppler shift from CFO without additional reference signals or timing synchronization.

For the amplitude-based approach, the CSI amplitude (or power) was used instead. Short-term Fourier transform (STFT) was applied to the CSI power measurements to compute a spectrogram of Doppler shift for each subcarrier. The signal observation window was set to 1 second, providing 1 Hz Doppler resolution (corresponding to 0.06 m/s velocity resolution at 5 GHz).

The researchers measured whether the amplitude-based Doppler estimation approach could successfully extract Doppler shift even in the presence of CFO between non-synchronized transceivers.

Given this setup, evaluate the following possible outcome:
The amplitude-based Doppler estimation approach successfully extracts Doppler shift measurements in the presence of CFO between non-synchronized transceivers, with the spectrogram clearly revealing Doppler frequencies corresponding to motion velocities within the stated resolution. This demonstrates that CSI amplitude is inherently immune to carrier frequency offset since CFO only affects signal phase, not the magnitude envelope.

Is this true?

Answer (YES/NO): YES